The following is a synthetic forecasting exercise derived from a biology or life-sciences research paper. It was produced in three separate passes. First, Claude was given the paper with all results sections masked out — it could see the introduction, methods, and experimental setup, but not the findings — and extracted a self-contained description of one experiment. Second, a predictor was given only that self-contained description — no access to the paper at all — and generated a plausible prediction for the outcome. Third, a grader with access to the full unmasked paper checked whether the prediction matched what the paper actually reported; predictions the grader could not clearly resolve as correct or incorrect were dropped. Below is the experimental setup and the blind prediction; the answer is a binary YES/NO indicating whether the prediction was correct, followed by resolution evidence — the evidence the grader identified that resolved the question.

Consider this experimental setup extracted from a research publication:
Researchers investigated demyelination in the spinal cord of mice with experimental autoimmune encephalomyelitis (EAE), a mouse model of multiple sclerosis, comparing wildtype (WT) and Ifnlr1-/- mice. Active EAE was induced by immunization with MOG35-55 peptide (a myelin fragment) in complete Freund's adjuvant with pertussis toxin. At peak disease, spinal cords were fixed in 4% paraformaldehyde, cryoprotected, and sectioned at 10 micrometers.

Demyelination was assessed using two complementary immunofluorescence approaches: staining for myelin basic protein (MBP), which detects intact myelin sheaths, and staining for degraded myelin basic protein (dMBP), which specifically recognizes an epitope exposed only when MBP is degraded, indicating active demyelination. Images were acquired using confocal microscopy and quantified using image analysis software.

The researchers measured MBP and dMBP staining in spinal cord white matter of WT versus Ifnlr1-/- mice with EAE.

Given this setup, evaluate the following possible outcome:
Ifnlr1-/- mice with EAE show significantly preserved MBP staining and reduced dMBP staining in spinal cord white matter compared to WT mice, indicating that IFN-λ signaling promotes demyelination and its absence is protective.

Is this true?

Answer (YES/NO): NO